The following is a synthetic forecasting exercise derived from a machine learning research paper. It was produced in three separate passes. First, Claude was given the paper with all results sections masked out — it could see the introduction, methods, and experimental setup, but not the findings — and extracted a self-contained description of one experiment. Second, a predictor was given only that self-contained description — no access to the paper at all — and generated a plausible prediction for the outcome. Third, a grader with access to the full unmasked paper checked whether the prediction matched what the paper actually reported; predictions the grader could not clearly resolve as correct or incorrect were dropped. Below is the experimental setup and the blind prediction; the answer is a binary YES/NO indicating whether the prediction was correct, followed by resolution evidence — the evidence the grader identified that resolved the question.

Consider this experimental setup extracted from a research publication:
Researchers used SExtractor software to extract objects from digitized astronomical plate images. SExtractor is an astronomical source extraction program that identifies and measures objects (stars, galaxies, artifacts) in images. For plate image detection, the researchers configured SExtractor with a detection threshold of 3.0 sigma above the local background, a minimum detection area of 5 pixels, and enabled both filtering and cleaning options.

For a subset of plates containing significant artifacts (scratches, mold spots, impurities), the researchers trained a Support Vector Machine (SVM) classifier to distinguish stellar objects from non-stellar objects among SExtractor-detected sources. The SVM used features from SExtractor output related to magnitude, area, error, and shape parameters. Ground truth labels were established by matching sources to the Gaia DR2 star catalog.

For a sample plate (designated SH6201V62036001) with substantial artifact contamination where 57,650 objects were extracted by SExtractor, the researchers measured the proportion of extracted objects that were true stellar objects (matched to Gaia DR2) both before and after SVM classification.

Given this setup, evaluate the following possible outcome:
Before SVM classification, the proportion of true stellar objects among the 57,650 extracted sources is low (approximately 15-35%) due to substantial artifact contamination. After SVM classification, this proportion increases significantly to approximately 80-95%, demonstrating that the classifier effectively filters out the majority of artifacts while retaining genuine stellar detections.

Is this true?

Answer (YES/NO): NO